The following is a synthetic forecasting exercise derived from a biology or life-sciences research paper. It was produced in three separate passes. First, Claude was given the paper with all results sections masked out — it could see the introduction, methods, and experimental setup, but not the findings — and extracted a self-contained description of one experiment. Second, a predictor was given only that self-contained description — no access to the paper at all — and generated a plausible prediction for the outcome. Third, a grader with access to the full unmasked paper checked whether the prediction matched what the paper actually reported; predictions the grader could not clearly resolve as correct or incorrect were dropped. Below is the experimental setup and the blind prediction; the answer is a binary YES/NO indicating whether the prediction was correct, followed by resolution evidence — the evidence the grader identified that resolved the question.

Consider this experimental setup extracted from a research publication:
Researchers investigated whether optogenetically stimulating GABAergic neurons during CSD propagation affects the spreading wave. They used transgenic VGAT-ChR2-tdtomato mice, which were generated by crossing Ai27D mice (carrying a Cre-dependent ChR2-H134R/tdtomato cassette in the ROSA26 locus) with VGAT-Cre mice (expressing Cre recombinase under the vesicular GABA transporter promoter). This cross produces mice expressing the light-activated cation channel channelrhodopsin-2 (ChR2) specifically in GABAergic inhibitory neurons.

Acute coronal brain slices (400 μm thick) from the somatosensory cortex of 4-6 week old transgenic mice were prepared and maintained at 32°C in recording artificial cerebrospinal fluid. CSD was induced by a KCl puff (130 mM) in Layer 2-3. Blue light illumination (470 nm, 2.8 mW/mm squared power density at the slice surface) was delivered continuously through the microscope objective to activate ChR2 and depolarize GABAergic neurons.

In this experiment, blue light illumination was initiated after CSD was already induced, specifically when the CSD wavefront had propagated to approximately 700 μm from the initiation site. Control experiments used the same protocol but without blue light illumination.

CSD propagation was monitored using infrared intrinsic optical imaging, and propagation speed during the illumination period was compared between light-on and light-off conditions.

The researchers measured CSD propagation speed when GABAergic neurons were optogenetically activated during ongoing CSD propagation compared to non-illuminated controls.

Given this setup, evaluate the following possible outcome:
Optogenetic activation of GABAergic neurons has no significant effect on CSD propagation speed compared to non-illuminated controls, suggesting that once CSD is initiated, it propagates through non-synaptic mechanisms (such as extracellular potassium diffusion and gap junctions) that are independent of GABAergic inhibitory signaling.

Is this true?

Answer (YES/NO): NO